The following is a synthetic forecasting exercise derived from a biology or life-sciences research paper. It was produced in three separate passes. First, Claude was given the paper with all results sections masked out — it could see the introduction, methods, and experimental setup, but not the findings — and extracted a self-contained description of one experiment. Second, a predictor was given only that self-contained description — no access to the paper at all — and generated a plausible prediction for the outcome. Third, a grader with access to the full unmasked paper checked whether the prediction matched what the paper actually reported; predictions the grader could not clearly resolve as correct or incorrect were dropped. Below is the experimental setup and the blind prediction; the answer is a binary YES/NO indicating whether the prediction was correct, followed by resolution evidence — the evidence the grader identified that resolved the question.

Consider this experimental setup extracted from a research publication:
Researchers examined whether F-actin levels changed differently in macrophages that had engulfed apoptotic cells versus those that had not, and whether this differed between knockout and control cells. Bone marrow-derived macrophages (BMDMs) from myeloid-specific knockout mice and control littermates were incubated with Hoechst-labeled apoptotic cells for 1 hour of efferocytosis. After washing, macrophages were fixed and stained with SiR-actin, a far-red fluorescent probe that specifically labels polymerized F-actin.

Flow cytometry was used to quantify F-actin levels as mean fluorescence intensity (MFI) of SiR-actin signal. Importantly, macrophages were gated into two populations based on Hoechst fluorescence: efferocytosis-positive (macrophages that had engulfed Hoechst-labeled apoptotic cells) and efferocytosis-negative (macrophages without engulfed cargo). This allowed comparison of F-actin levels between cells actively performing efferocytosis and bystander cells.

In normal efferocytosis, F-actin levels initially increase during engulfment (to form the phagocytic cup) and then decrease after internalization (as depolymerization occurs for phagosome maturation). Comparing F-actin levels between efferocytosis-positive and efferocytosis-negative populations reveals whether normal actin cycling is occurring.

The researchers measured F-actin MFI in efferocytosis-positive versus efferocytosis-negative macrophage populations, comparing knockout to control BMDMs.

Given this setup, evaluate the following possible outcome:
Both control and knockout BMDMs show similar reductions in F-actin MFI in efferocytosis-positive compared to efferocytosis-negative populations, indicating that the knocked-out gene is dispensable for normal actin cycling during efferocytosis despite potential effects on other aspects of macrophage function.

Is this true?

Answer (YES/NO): NO